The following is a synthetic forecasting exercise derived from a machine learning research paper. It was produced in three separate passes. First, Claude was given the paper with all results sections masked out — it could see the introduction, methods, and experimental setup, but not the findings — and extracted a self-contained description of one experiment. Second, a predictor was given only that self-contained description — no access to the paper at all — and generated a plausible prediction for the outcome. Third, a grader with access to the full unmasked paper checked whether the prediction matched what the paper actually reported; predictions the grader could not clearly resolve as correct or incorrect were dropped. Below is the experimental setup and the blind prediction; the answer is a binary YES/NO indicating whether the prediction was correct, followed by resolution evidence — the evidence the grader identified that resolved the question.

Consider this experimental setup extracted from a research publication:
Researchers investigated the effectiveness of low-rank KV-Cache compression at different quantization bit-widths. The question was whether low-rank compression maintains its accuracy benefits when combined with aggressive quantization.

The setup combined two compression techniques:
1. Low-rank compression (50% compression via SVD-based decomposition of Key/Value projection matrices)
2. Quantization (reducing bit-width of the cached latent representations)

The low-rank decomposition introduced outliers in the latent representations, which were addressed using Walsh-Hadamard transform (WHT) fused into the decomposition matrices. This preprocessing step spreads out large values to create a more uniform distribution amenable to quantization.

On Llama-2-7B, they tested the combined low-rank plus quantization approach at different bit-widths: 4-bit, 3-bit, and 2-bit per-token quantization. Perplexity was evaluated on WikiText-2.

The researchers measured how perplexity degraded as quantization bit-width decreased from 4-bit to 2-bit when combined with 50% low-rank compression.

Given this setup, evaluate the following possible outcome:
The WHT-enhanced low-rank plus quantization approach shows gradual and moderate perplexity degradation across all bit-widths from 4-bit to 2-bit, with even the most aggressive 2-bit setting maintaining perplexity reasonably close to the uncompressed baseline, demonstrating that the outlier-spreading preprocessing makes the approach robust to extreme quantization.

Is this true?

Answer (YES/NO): YES